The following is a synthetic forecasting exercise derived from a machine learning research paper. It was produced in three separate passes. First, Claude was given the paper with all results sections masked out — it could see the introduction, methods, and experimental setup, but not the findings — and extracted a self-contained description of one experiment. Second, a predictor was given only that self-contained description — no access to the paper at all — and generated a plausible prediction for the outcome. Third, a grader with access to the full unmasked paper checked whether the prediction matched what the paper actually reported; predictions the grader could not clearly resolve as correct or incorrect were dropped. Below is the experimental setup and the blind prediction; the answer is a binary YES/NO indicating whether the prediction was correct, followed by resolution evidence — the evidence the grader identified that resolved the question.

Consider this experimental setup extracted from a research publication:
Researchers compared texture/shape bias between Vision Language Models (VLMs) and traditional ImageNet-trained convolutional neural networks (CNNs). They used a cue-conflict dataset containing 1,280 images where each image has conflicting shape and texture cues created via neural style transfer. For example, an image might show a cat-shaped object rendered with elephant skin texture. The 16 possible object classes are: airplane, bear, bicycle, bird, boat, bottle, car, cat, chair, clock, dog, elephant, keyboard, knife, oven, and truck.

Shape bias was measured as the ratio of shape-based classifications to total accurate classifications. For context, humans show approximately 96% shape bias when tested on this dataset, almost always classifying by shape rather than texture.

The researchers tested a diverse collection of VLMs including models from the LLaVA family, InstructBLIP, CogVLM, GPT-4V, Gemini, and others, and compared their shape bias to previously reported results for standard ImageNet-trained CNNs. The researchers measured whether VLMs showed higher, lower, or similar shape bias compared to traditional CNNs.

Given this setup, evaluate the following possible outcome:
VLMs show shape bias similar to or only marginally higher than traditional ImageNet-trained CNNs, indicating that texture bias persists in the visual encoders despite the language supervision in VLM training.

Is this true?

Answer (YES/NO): NO